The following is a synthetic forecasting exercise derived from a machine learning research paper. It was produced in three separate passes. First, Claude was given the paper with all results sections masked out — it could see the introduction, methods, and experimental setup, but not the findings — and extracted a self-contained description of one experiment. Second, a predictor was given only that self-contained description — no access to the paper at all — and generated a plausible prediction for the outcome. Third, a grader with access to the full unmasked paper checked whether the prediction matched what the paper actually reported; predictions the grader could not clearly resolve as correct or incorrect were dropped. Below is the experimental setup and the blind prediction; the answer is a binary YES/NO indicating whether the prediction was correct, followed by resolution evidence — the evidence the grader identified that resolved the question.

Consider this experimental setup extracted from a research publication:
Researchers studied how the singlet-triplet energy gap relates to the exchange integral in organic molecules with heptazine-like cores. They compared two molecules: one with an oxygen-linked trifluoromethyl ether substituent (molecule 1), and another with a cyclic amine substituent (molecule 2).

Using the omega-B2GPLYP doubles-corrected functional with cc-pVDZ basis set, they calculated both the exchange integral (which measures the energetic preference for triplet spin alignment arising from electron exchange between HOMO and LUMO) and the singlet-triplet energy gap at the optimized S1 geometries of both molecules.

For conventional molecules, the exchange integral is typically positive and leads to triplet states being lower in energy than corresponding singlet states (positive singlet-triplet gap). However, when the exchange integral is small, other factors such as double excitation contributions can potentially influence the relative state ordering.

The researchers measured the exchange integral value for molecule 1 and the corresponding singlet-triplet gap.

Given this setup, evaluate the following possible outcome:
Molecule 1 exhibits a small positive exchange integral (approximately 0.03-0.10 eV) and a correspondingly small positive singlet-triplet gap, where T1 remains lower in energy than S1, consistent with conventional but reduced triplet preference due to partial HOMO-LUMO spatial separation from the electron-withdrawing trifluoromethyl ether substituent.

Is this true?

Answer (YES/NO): NO